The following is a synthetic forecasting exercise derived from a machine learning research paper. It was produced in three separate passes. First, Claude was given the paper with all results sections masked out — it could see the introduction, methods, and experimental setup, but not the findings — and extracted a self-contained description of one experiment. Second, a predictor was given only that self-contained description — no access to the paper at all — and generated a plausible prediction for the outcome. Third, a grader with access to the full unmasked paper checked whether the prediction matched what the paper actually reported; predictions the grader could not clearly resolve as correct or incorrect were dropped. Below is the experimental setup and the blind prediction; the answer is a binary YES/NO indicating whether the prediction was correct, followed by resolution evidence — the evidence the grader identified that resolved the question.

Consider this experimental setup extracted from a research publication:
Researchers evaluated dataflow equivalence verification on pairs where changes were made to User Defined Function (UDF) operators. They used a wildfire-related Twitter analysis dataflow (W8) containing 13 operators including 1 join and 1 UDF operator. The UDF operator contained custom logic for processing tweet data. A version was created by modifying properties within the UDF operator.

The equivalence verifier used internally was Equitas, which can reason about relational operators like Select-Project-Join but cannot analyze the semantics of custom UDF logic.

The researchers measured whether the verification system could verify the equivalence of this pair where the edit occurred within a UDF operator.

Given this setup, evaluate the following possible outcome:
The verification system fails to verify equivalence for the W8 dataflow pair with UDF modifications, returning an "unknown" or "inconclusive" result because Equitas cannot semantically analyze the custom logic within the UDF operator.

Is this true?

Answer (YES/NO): YES